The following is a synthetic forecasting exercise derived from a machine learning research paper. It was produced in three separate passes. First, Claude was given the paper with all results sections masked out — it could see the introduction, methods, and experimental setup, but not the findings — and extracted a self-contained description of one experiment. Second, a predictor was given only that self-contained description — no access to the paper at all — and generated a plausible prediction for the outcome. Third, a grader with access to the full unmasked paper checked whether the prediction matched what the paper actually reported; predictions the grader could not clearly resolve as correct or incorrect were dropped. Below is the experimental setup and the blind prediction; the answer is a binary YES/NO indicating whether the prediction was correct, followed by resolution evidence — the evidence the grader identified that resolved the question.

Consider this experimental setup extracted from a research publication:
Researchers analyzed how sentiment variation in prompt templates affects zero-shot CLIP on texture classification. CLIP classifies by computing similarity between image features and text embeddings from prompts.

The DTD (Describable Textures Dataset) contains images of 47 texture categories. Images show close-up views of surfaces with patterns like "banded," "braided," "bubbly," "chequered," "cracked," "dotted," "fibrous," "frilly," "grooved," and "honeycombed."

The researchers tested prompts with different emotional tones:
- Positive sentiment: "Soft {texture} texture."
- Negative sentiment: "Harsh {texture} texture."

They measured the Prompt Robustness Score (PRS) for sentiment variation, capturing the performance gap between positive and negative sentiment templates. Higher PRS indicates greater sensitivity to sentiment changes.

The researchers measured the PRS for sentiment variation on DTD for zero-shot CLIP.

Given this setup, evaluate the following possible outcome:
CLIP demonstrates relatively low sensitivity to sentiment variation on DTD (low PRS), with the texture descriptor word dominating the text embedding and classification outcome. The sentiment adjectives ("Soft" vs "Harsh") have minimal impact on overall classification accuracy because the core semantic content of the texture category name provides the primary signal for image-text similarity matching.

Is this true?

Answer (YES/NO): NO